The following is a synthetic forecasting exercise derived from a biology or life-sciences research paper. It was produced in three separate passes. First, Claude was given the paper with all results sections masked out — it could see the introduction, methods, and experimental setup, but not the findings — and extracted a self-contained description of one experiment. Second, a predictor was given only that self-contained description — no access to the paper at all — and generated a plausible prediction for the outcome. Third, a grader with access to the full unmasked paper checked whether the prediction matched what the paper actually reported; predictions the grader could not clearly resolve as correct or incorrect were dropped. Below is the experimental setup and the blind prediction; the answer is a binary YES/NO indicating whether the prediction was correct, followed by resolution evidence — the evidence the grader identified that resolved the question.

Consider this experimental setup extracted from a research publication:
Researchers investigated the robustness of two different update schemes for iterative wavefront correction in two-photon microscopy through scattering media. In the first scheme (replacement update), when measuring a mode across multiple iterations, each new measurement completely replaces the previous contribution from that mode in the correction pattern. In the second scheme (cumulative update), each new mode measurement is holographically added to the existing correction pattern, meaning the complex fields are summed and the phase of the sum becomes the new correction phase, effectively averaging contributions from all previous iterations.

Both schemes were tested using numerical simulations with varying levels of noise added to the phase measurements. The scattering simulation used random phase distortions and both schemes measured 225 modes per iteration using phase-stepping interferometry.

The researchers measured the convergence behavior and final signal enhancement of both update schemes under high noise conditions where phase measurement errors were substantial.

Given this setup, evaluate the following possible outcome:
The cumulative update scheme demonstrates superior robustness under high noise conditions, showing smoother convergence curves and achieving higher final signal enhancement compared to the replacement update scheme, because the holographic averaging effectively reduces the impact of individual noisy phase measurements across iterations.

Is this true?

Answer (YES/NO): YES